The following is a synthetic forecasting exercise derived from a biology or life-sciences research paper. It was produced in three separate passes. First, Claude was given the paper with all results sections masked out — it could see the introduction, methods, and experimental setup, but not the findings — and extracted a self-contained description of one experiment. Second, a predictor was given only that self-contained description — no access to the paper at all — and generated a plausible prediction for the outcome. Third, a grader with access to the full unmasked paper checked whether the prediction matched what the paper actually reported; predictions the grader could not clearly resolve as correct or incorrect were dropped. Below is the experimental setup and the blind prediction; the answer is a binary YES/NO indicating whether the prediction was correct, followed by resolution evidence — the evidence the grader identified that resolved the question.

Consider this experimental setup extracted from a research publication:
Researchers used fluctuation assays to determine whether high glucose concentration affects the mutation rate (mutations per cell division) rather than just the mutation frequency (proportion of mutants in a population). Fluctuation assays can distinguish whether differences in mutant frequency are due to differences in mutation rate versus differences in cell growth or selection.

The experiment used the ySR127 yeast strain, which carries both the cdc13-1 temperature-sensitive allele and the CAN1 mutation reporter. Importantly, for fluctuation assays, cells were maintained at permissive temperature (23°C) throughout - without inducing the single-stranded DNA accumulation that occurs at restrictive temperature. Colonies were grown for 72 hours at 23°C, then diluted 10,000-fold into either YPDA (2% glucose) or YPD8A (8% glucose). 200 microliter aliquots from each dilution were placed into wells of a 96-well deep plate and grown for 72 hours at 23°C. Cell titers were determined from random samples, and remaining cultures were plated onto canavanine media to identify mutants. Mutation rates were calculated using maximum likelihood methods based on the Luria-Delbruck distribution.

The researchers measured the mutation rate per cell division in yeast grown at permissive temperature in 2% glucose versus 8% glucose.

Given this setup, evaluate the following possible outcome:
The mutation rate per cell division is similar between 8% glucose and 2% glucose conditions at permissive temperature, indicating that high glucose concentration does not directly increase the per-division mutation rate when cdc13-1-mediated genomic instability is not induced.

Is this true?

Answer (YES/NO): NO